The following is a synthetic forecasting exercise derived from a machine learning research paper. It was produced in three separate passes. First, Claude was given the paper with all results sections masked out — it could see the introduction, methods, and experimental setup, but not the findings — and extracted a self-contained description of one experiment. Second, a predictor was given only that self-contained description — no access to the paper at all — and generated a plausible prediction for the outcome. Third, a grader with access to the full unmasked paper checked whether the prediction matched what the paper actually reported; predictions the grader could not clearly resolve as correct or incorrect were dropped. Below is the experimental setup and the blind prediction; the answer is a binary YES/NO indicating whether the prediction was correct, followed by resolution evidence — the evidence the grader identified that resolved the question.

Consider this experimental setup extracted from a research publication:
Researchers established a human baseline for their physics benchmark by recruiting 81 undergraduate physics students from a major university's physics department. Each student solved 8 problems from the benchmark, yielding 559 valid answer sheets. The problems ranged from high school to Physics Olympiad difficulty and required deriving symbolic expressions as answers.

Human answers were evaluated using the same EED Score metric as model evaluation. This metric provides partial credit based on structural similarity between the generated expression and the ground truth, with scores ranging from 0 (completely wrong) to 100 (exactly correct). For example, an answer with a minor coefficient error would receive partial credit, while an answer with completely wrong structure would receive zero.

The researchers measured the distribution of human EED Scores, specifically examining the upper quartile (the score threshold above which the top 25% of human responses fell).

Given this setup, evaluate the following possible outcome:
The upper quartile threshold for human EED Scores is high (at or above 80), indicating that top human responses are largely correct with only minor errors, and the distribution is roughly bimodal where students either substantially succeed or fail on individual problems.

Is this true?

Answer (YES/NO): YES